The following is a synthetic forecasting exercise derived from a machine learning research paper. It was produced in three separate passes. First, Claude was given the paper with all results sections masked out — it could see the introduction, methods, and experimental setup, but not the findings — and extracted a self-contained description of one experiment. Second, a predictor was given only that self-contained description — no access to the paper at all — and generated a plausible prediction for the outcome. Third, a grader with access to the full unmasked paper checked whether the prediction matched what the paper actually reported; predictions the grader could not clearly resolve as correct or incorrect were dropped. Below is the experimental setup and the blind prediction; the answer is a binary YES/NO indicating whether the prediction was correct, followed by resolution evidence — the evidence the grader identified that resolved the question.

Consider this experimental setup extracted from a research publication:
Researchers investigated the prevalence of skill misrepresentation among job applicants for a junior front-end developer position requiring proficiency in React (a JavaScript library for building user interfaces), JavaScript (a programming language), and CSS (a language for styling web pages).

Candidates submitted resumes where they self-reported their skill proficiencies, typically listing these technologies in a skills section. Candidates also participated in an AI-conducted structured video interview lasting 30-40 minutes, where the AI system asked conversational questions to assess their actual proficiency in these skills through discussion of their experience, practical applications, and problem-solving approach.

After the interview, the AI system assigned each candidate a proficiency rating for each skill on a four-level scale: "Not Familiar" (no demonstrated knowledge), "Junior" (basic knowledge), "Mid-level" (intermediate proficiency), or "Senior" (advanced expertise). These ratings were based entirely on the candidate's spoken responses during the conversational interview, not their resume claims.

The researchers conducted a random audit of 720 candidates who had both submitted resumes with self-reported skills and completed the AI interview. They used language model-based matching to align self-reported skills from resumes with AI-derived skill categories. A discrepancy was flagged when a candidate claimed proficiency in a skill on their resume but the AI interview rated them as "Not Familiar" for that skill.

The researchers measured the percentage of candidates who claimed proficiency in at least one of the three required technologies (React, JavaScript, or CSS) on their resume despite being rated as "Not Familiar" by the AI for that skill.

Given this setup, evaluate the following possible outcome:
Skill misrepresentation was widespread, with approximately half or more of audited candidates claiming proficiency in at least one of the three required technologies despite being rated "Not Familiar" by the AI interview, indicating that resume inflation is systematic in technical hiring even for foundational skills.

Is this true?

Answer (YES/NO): NO